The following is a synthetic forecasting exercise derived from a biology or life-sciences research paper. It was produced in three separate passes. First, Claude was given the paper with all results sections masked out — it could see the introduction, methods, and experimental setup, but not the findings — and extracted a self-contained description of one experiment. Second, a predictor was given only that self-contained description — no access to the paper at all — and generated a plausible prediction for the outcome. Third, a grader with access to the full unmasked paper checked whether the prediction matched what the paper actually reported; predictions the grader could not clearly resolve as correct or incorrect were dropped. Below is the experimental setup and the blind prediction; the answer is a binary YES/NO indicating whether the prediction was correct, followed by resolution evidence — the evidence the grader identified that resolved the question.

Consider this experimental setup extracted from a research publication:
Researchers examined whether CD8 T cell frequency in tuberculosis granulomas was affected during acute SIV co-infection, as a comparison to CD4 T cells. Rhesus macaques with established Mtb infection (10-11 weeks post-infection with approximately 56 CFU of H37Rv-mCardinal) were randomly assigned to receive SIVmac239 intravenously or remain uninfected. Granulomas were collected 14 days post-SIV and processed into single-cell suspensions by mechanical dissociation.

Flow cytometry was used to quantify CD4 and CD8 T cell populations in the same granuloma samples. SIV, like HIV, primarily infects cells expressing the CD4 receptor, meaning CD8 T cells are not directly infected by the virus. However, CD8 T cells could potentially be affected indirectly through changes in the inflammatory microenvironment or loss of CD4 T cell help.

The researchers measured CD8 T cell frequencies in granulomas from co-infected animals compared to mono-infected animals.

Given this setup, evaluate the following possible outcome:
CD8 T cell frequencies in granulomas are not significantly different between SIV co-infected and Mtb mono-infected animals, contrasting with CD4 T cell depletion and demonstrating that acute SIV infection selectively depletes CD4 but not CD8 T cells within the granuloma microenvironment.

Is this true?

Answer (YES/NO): NO